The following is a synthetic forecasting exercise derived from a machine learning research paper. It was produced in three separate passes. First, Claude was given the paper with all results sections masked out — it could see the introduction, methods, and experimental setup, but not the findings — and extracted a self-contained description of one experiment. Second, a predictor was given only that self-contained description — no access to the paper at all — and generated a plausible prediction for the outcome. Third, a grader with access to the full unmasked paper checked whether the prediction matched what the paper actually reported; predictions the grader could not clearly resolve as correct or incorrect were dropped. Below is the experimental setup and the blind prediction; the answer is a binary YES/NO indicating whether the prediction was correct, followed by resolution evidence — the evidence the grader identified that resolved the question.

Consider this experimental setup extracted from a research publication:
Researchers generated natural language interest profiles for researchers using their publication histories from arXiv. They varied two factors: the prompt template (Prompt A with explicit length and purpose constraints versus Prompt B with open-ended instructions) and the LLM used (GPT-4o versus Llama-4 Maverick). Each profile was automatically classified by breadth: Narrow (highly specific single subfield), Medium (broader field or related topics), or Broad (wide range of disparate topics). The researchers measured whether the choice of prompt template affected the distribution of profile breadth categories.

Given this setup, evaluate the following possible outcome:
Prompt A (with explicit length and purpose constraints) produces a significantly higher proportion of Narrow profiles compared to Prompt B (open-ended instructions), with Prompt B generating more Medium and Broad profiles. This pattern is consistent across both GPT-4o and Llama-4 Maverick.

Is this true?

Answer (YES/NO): NO